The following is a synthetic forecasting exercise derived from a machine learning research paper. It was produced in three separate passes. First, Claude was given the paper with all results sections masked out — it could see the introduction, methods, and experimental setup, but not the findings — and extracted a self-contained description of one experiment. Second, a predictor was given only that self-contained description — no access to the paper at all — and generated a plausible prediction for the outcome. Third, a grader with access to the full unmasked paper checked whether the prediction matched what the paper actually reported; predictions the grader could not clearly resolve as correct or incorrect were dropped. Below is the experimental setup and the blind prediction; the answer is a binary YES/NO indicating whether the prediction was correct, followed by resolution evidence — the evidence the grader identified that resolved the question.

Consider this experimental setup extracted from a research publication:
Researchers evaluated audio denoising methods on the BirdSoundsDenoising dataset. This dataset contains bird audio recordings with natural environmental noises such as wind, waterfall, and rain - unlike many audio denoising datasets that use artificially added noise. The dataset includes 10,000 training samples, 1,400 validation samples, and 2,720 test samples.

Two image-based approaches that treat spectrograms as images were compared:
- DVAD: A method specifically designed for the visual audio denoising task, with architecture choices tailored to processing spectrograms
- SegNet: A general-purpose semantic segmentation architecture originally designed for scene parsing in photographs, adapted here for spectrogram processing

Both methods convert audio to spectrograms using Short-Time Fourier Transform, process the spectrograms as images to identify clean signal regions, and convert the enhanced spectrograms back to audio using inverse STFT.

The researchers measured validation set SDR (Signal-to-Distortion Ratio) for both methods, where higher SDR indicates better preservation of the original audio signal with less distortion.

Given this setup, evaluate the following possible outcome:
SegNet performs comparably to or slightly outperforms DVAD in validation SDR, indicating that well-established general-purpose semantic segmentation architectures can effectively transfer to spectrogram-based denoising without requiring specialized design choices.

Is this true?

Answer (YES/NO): NO